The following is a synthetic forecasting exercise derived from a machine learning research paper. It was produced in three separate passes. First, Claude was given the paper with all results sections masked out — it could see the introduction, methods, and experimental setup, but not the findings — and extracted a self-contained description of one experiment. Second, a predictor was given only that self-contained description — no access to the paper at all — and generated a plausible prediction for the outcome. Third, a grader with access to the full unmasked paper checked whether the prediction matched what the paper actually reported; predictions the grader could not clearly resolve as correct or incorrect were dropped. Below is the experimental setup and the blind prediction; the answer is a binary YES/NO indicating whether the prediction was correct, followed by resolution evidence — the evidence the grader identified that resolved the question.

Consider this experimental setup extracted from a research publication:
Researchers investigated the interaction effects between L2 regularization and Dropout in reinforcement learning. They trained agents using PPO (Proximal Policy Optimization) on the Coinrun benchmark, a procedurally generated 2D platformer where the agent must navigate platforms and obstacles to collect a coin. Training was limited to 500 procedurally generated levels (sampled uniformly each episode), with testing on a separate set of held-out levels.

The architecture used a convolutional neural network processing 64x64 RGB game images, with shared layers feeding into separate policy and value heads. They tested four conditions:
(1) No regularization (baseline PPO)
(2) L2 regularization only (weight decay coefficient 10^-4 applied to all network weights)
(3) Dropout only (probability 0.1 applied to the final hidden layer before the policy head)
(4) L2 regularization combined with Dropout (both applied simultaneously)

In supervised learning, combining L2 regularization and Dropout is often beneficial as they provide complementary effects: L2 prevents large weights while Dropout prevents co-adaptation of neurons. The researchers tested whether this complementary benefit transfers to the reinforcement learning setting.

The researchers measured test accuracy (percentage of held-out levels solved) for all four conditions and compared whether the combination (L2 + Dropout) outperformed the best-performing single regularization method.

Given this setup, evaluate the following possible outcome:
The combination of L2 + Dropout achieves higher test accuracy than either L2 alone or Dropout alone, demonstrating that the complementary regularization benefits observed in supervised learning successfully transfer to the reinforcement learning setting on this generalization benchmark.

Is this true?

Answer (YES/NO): NO